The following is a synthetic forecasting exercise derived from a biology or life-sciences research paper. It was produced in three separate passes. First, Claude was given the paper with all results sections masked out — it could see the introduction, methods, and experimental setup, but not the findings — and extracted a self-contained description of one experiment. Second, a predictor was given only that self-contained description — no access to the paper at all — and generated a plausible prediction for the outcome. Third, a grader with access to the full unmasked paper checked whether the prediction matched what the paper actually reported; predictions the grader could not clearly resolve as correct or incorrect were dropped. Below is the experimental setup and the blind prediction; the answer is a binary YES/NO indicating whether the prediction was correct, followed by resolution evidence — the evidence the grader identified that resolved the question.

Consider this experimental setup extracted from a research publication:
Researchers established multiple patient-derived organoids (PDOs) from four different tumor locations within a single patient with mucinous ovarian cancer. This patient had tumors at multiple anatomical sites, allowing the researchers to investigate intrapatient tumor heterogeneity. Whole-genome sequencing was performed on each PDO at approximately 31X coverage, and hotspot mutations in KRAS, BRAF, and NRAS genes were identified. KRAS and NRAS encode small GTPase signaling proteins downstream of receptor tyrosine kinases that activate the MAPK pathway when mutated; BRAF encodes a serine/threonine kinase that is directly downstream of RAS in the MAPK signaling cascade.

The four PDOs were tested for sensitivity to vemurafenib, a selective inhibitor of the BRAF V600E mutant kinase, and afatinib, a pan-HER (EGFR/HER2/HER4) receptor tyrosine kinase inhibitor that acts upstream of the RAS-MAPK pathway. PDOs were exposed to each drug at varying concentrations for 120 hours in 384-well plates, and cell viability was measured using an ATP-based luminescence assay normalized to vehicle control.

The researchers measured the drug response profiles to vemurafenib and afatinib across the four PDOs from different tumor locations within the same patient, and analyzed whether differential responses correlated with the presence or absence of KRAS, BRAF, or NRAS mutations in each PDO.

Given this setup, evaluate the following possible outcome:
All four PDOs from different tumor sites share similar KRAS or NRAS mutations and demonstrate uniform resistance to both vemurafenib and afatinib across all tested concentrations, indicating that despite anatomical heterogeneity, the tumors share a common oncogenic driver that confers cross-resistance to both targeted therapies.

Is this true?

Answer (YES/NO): NO